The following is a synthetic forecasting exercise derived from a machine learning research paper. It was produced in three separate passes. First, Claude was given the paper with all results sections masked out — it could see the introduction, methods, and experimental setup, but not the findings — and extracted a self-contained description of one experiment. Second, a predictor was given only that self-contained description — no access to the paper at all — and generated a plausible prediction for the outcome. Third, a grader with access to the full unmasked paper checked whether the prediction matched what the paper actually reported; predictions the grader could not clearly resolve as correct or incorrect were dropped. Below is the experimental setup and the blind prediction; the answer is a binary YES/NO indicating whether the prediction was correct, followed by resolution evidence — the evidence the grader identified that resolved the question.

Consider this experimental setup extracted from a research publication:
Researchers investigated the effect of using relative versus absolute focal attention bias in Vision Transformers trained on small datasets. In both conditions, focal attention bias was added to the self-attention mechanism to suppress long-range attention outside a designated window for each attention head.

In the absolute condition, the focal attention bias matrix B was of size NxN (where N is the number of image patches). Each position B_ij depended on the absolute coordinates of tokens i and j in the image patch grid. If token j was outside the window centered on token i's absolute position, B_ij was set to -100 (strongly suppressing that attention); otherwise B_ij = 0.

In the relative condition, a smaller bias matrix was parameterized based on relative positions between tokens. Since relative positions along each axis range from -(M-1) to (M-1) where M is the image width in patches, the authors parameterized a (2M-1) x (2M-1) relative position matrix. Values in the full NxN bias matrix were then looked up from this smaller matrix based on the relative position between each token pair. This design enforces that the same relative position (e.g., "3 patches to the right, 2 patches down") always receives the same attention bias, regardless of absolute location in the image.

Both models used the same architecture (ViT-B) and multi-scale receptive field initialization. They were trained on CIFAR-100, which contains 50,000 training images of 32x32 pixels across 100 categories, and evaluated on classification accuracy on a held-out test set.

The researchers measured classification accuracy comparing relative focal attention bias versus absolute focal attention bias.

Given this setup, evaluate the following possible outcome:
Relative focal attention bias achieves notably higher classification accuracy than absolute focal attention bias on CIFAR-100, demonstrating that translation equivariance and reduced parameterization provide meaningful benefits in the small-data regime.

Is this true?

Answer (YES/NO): YES